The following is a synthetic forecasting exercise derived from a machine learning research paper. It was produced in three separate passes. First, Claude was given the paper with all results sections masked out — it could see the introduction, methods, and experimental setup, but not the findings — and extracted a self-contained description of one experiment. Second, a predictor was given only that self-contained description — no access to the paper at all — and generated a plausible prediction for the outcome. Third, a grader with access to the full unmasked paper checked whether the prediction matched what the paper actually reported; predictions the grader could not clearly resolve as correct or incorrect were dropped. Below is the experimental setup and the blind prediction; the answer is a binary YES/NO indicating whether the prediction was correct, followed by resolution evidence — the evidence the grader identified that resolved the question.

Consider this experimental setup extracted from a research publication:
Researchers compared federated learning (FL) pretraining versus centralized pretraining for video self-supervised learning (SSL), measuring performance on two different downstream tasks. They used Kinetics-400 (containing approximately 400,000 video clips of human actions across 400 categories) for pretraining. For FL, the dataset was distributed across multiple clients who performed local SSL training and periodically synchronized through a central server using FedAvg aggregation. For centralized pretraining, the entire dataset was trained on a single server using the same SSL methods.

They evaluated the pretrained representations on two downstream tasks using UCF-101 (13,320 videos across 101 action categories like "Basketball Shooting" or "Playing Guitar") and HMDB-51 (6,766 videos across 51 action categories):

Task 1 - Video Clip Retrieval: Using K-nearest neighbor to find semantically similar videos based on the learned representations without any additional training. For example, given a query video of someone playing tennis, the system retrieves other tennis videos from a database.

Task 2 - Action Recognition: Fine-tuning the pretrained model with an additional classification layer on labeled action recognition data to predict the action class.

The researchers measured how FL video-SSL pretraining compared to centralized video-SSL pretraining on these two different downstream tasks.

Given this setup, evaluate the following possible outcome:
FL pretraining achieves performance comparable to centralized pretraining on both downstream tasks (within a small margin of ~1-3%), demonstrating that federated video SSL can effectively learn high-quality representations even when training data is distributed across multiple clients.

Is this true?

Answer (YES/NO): NO